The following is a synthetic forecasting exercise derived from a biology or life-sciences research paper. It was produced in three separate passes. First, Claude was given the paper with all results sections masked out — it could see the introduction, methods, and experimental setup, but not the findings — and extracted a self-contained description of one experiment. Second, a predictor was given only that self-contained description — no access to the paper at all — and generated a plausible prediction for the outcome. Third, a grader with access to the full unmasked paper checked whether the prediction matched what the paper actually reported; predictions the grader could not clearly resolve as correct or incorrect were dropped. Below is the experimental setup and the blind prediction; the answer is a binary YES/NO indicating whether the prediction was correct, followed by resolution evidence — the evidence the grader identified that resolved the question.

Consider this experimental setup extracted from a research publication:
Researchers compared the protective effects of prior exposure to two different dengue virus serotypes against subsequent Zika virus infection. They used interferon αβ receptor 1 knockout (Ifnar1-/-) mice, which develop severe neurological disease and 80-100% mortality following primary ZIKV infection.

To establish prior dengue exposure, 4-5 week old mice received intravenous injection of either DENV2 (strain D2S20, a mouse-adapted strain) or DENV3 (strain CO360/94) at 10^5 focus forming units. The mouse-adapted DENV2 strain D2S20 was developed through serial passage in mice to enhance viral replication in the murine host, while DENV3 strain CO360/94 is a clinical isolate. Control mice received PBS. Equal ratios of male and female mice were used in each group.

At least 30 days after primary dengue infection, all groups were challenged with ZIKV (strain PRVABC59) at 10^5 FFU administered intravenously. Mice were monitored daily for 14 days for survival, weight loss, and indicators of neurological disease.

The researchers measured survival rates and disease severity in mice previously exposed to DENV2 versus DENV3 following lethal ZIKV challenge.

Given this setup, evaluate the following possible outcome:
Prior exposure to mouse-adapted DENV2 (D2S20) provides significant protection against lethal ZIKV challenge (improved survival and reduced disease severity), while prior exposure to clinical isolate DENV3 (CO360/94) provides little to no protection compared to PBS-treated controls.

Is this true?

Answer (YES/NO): NO